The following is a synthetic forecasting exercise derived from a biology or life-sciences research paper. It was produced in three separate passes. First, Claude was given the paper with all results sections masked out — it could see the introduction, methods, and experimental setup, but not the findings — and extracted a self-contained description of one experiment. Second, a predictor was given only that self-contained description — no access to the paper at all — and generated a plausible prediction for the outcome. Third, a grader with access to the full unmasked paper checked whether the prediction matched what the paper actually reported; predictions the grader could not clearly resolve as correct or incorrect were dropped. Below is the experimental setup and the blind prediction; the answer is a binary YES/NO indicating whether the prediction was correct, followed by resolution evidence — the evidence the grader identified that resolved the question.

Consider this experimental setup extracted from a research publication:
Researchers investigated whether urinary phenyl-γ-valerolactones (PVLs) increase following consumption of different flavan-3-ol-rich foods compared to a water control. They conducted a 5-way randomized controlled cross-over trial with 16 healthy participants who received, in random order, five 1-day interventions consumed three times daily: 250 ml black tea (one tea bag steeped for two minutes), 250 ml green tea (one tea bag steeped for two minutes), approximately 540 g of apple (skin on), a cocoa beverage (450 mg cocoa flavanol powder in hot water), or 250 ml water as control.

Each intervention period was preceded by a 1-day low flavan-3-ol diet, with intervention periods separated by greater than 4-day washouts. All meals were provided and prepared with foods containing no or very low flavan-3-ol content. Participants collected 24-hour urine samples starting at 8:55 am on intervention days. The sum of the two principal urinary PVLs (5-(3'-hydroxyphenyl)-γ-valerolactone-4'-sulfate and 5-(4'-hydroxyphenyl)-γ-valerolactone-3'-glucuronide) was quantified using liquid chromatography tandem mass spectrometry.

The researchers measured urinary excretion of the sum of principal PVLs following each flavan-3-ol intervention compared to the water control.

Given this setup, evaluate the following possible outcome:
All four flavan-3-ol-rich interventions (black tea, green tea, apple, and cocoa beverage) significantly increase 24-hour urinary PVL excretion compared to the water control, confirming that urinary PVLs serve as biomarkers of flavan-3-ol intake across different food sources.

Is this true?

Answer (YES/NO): YES